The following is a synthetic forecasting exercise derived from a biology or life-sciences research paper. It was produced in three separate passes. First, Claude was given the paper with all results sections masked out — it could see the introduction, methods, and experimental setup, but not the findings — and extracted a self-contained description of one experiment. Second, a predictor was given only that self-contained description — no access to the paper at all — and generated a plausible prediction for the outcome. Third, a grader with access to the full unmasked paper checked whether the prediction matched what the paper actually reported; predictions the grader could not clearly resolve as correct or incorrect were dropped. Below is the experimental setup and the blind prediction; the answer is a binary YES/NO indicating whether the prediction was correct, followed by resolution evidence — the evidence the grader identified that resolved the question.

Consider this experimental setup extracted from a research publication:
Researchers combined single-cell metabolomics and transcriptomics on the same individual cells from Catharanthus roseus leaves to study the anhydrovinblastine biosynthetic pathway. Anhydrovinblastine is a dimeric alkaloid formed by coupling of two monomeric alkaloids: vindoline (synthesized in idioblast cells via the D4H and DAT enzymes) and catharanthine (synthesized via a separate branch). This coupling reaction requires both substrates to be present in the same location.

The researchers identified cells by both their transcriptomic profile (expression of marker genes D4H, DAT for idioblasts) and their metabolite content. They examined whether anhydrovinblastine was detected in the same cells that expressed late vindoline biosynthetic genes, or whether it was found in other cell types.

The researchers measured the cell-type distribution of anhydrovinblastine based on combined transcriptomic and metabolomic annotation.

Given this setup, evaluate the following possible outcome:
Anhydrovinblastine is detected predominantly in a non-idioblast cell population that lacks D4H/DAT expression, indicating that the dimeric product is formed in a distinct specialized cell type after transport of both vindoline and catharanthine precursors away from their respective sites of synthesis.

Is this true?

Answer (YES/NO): NO